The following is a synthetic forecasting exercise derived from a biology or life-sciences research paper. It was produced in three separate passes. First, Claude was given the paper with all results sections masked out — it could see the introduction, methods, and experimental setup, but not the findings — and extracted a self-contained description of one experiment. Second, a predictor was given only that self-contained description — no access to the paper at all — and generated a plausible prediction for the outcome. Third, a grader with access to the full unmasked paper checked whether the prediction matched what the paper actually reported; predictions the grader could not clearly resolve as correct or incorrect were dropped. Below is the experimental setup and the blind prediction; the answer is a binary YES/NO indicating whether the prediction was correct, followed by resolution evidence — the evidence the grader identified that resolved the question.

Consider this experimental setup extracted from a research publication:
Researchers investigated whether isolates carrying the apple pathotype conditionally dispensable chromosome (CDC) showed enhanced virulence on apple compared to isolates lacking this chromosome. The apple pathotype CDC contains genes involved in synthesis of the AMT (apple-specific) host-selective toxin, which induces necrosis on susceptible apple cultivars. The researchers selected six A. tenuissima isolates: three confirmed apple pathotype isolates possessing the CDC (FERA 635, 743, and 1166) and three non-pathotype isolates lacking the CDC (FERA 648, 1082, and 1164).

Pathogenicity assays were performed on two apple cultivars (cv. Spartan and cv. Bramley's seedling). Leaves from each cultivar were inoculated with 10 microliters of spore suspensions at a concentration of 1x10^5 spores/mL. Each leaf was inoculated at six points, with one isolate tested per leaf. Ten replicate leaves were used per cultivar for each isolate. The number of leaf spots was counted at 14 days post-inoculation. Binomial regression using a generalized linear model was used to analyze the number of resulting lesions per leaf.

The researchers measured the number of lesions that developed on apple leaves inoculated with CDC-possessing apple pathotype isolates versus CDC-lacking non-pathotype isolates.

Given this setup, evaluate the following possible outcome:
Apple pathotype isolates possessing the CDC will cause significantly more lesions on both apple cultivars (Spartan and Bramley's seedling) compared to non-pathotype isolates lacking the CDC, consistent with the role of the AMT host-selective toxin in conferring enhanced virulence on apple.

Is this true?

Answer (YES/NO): YES